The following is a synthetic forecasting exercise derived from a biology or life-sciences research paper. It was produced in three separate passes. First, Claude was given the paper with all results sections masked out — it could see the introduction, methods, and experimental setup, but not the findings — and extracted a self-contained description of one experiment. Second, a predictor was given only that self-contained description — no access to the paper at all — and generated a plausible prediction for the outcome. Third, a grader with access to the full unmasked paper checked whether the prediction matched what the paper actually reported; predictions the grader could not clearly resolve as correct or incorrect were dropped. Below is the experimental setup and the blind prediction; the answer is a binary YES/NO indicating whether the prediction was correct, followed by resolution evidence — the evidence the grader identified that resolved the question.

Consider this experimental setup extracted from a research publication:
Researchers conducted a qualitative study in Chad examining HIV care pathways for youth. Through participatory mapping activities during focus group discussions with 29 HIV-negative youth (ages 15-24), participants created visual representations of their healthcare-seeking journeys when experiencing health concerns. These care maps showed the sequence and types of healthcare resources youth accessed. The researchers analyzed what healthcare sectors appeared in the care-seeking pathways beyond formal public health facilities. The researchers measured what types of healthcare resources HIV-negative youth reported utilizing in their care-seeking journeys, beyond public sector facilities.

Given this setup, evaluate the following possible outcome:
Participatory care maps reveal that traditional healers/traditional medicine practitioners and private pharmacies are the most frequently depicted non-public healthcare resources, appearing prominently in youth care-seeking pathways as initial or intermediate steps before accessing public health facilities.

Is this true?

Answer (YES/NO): NO